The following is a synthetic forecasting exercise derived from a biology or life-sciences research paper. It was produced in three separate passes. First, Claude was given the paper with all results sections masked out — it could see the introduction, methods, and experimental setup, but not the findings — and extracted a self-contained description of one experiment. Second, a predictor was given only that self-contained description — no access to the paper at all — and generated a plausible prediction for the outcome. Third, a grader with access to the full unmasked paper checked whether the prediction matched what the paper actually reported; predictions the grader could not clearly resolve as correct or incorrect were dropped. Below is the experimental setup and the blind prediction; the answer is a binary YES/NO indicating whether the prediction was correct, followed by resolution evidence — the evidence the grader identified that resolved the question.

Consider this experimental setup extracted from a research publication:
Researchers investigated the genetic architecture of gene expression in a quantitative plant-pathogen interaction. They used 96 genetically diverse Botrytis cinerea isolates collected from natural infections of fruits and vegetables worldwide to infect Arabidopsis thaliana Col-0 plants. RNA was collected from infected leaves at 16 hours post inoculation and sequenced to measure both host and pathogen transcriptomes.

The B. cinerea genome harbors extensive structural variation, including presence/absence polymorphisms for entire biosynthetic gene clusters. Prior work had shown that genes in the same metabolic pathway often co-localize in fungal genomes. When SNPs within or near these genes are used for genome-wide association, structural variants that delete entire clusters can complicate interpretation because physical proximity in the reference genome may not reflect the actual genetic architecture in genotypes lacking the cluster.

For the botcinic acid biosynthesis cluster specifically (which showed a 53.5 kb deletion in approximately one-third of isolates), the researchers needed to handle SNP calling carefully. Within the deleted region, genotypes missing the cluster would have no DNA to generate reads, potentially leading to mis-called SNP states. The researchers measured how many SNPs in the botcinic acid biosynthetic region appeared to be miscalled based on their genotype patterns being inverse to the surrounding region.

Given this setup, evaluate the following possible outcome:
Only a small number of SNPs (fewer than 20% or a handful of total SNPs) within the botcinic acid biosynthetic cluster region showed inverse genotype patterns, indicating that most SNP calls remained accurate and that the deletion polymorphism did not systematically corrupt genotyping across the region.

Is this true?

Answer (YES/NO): YES